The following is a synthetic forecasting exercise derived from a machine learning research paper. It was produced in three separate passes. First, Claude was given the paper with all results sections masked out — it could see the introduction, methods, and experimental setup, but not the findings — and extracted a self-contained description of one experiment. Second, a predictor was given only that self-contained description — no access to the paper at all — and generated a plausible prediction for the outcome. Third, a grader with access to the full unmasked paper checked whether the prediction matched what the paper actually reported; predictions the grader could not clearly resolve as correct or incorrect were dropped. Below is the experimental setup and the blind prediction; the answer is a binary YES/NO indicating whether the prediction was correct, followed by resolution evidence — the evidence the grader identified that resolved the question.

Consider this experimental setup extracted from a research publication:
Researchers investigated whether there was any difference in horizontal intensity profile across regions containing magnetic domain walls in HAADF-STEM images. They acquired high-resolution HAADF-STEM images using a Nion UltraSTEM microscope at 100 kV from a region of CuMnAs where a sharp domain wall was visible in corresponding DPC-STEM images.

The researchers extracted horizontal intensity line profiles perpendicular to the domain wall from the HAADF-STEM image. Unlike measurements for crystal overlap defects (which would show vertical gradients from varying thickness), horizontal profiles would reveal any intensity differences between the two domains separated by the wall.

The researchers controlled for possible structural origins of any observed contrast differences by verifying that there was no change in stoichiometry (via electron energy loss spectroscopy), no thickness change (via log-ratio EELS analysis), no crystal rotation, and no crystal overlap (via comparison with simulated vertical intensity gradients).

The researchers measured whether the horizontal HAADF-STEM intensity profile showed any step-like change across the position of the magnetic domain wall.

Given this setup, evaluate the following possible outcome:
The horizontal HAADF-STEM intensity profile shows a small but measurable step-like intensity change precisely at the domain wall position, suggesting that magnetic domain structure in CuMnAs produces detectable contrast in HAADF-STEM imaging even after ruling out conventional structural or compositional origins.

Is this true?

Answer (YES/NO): YES